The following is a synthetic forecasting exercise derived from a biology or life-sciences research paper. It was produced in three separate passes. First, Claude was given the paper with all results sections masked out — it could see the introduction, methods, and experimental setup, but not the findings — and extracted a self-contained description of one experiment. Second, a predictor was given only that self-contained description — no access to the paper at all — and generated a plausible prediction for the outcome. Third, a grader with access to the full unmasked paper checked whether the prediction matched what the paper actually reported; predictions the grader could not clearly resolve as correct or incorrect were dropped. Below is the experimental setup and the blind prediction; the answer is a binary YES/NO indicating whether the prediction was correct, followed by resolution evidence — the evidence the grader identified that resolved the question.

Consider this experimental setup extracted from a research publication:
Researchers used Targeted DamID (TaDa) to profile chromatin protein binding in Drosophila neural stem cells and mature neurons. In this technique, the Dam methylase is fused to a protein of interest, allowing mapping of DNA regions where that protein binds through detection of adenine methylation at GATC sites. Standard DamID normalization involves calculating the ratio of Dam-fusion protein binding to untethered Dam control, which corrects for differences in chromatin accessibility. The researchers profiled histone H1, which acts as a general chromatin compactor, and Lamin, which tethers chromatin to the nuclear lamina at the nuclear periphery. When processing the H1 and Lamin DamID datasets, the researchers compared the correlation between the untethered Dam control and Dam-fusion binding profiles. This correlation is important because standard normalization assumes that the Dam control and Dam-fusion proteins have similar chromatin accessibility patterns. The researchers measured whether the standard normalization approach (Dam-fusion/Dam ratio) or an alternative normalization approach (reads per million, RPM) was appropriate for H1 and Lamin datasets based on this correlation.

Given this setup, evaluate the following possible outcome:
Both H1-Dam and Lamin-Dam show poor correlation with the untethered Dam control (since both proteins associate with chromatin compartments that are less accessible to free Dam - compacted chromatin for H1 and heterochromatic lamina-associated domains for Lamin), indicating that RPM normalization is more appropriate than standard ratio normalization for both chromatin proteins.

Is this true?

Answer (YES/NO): YES